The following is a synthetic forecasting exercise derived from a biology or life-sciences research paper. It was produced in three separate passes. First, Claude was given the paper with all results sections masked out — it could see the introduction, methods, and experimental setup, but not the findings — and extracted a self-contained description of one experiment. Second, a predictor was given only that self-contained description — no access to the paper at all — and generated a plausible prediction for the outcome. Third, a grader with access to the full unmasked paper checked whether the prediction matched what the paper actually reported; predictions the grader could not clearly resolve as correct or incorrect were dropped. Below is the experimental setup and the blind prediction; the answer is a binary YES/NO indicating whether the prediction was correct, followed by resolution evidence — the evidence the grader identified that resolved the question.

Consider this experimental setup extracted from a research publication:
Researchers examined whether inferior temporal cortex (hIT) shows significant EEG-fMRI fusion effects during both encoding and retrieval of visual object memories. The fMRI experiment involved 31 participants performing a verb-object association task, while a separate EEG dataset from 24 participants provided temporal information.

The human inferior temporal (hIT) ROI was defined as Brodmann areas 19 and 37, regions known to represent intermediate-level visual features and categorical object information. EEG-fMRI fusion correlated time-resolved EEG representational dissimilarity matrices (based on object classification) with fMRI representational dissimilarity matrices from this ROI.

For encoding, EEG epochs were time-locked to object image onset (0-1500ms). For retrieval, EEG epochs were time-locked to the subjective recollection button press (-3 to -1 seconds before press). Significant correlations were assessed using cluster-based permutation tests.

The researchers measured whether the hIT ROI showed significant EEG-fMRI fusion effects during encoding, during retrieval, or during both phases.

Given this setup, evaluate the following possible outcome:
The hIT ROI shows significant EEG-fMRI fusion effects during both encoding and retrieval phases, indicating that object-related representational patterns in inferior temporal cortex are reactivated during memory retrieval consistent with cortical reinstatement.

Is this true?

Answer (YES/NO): NO